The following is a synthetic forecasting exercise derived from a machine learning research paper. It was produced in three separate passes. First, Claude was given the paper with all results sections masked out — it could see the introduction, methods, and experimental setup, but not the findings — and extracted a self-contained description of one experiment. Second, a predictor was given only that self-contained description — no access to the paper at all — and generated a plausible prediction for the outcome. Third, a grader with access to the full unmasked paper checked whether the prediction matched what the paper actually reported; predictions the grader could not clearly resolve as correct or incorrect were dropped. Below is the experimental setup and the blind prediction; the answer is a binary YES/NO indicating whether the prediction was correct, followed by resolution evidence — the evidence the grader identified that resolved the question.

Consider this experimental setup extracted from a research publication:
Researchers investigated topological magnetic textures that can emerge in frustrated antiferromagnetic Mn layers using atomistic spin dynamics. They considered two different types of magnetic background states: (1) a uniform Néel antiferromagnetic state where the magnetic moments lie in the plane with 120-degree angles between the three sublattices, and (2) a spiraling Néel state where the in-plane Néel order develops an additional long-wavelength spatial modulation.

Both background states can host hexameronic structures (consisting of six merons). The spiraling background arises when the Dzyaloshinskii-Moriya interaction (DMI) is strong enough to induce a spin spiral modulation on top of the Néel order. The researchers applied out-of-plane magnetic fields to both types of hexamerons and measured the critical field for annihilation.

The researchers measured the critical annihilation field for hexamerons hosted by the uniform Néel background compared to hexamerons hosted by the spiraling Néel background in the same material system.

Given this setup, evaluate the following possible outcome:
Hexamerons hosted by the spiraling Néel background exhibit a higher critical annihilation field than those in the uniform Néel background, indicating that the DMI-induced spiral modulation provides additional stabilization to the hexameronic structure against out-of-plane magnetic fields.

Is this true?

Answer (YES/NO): YES